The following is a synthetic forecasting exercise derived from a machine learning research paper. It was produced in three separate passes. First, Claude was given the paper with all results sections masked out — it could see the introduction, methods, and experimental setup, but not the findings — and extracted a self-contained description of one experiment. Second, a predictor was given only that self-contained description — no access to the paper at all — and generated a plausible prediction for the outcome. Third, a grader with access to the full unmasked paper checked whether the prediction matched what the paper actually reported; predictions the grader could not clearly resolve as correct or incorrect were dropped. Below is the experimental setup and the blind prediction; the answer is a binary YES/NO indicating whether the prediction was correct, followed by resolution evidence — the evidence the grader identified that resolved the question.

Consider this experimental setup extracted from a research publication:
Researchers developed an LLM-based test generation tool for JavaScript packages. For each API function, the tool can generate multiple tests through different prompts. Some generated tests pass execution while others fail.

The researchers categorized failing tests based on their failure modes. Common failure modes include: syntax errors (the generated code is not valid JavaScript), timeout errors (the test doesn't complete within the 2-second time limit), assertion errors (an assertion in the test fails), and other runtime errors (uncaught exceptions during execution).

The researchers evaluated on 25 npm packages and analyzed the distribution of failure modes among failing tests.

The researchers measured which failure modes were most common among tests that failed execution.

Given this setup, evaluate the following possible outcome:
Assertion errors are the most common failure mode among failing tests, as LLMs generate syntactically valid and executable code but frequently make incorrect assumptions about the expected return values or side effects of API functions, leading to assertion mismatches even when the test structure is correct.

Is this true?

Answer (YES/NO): NO